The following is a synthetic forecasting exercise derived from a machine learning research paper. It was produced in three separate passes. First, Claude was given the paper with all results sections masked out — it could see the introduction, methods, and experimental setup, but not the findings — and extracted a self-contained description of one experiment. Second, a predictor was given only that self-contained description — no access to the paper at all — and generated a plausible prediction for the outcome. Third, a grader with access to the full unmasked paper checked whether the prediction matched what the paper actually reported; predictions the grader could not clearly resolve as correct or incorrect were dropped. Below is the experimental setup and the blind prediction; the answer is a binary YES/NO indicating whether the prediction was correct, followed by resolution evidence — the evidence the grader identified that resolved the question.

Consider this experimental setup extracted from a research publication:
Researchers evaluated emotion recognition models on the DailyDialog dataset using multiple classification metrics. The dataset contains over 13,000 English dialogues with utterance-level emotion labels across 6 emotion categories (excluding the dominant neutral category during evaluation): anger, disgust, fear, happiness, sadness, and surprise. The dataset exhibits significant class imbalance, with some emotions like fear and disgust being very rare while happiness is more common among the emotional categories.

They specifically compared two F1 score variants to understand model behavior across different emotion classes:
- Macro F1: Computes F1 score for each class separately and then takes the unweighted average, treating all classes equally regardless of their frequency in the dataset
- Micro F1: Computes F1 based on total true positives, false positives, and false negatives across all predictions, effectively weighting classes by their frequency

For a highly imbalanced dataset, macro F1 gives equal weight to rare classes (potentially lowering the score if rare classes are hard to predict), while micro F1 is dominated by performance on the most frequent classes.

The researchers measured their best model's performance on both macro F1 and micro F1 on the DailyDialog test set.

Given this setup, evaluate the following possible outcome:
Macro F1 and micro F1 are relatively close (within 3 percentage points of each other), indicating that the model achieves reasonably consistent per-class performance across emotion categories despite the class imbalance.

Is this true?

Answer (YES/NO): YES